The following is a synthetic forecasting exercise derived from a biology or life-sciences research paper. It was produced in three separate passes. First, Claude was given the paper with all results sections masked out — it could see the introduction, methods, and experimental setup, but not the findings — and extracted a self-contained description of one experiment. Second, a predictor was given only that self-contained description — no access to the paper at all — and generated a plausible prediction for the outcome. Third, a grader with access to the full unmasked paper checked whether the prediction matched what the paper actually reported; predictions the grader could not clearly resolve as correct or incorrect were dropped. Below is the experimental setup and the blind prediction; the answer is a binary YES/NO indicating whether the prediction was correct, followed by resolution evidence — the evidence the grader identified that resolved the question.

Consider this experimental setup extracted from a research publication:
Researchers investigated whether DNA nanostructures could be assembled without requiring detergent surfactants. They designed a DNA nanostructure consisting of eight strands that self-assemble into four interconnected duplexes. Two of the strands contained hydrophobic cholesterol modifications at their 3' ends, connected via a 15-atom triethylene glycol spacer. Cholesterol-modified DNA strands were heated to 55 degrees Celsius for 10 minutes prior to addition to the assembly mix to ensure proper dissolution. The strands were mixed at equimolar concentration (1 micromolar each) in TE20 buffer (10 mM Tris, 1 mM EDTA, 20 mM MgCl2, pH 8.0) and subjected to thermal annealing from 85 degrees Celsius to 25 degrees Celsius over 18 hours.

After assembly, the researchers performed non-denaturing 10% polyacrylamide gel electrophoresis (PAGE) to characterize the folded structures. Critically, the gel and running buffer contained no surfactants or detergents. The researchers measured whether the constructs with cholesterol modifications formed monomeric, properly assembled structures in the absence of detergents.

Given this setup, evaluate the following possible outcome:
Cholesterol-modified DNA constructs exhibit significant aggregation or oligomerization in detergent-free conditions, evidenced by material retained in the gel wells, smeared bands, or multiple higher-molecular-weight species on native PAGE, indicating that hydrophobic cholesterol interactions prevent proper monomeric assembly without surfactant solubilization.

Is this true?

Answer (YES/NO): NO